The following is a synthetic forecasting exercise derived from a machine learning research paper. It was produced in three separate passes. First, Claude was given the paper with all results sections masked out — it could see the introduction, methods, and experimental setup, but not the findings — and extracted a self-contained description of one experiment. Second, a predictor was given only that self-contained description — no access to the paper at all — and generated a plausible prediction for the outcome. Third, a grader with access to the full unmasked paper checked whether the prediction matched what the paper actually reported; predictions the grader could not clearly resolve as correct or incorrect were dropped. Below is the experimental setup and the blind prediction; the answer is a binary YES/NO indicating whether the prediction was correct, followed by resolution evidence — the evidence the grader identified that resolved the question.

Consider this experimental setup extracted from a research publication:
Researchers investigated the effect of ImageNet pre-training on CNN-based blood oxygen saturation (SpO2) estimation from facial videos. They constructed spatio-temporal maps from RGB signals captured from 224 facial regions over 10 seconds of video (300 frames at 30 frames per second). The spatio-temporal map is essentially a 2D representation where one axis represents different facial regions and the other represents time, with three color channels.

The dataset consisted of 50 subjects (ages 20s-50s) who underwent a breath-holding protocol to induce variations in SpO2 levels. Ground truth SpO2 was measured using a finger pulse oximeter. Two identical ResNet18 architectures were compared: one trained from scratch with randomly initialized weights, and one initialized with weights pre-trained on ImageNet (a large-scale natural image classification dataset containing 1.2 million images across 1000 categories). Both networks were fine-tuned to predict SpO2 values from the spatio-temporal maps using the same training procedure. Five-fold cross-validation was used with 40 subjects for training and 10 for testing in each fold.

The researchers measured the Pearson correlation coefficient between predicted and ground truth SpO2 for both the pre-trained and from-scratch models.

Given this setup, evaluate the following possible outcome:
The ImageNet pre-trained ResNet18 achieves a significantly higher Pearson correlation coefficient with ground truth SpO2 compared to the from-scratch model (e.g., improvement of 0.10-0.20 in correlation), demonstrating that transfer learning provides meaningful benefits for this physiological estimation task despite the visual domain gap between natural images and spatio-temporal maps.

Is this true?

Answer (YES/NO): NO